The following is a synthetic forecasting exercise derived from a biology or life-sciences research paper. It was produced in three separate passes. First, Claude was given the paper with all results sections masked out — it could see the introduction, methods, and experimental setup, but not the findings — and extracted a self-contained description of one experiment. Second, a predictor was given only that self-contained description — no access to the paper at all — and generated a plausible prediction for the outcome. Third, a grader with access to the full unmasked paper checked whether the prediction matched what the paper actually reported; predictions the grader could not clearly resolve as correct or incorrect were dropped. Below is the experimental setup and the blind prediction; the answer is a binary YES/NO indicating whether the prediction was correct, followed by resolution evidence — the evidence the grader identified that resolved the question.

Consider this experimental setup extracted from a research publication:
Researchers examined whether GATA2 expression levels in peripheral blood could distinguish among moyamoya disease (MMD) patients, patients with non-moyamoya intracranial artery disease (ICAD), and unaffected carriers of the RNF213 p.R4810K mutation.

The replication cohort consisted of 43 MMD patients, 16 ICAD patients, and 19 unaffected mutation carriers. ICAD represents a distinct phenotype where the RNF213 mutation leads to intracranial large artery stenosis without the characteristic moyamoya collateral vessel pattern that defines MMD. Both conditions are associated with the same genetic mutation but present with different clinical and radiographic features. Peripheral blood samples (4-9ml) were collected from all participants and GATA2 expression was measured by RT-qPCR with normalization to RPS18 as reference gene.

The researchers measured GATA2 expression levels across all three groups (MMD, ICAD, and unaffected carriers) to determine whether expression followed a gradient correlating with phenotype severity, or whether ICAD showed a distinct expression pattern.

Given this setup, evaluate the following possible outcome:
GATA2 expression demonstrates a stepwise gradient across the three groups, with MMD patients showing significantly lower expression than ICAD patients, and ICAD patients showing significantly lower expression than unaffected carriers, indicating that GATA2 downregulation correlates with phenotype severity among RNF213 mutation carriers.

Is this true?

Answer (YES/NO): NO